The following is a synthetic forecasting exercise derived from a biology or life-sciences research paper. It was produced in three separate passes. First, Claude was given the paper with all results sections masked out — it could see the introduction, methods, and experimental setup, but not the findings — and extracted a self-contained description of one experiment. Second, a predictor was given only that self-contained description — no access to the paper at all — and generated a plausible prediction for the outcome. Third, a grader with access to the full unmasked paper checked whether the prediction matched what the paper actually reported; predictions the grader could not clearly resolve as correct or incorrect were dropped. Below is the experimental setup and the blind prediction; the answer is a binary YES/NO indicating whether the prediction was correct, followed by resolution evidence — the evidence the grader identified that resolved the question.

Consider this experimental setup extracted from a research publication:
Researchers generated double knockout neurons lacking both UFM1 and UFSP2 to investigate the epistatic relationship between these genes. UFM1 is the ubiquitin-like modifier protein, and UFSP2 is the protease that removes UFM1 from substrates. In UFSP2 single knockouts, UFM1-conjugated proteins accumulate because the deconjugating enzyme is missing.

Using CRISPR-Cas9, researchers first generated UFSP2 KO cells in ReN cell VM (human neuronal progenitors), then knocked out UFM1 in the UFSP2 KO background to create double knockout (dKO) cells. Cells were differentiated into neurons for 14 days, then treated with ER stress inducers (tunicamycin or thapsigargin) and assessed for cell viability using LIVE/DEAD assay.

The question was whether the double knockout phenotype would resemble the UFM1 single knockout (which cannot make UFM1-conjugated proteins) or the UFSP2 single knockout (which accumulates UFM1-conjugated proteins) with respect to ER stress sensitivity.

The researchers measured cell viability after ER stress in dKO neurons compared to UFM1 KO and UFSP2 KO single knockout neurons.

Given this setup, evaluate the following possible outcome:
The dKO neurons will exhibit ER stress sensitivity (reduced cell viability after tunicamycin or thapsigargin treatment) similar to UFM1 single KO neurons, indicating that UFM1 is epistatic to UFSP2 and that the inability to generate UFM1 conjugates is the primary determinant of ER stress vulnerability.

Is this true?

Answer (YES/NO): NO